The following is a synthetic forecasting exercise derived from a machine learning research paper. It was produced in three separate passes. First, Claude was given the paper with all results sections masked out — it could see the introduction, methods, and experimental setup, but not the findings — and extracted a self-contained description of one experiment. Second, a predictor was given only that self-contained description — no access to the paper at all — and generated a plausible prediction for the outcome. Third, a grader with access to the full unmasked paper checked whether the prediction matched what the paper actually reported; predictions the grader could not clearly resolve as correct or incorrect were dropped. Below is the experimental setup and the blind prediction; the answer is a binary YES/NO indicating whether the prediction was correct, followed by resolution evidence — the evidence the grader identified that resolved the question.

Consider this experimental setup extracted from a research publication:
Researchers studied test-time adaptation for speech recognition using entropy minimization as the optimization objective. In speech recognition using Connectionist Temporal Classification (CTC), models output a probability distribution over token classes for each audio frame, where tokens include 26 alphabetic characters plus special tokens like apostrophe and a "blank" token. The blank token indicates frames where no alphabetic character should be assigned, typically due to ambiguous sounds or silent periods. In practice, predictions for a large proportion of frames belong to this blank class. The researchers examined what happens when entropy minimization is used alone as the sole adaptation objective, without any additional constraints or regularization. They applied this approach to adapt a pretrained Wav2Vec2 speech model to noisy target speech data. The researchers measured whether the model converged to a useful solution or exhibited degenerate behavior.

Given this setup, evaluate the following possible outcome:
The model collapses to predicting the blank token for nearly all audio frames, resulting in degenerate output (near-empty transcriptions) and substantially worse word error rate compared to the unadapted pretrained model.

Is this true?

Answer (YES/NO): YES